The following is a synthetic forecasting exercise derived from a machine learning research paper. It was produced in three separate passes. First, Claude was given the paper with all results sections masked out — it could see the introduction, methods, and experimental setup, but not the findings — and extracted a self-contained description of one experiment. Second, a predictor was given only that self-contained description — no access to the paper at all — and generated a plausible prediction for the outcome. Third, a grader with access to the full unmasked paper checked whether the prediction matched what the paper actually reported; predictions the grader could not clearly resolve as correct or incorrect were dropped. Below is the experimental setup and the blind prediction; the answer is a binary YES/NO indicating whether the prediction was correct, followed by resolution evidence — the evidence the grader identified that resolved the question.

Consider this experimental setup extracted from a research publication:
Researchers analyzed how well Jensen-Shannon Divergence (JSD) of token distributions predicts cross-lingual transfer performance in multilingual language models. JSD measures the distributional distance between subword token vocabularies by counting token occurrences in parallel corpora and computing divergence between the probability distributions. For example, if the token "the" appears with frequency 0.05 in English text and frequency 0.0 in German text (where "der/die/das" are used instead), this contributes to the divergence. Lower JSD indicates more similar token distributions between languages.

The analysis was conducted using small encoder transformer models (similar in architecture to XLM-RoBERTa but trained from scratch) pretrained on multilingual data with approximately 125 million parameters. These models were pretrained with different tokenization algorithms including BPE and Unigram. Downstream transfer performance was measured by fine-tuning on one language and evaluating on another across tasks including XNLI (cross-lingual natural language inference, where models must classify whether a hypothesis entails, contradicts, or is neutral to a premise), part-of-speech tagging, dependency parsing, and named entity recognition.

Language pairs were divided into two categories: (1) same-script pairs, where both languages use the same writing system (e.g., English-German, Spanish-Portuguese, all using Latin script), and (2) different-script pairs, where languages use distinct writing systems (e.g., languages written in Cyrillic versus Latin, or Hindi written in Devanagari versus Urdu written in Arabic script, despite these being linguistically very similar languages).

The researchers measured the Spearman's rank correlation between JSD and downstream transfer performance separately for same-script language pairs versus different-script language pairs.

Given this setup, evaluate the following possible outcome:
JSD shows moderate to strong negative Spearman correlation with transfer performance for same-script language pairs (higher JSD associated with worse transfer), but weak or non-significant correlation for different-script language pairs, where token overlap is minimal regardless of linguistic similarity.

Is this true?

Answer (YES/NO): NO